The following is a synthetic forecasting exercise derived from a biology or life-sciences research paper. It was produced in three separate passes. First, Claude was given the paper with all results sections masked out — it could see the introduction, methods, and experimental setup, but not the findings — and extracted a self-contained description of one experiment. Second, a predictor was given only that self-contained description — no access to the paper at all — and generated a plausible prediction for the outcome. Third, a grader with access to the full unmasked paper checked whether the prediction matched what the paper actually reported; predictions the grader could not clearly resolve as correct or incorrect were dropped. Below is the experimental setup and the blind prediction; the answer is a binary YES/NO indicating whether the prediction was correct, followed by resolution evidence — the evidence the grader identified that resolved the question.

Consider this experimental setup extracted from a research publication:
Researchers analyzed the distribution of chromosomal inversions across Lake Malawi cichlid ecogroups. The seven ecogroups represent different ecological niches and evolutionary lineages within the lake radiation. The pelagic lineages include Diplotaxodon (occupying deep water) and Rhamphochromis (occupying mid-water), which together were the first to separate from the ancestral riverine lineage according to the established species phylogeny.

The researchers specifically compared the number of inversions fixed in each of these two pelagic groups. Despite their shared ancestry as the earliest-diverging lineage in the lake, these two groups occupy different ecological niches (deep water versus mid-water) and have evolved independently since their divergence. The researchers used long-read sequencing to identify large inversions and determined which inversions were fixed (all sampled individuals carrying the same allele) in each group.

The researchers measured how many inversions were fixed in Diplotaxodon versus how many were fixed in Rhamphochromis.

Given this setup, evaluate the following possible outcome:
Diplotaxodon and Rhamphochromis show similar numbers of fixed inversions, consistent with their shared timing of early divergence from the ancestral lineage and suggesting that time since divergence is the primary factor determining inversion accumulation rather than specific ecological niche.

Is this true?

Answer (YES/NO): NO